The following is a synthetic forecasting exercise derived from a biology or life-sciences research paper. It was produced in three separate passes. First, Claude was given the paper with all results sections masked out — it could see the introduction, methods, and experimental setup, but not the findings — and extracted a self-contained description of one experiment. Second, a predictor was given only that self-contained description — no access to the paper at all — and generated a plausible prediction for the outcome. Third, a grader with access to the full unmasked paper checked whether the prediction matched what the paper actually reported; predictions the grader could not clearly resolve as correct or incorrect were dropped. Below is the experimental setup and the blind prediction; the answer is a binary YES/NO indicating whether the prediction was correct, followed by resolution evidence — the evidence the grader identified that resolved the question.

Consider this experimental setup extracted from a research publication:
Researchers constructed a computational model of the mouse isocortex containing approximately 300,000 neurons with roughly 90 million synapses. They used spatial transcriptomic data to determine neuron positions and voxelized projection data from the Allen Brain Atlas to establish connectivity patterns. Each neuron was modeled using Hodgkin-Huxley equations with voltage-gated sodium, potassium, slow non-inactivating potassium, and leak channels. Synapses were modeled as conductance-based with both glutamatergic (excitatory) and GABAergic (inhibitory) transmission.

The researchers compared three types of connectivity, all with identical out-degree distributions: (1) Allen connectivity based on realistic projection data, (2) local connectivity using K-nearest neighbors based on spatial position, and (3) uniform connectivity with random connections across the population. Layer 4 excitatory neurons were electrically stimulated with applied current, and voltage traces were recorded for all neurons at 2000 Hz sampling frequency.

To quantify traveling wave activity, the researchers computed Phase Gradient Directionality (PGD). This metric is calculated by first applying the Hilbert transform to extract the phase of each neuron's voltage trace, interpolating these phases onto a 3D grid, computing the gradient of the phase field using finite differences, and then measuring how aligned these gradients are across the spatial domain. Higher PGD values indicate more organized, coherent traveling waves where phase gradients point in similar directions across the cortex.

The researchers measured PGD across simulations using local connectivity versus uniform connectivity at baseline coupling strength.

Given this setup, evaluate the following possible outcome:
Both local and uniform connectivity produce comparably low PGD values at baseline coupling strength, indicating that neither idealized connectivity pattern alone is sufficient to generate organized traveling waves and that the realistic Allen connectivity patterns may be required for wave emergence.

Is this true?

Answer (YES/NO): NO